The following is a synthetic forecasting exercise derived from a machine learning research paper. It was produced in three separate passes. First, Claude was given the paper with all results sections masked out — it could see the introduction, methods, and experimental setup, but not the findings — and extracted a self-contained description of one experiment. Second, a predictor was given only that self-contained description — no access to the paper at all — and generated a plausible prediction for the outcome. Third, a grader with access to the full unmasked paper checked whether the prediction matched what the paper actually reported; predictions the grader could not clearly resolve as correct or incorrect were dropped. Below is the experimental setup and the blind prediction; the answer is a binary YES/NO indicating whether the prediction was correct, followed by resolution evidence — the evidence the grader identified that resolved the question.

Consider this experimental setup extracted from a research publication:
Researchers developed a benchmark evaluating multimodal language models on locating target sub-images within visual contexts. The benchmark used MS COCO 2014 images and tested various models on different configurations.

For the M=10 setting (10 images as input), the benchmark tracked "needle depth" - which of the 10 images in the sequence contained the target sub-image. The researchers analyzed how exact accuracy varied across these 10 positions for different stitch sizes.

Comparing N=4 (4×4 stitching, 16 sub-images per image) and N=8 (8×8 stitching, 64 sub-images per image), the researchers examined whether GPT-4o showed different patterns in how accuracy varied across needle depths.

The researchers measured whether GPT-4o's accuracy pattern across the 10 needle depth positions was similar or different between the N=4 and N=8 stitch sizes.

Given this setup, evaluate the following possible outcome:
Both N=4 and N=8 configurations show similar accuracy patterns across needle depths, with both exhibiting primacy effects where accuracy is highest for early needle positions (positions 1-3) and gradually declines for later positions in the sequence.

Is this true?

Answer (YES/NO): NO